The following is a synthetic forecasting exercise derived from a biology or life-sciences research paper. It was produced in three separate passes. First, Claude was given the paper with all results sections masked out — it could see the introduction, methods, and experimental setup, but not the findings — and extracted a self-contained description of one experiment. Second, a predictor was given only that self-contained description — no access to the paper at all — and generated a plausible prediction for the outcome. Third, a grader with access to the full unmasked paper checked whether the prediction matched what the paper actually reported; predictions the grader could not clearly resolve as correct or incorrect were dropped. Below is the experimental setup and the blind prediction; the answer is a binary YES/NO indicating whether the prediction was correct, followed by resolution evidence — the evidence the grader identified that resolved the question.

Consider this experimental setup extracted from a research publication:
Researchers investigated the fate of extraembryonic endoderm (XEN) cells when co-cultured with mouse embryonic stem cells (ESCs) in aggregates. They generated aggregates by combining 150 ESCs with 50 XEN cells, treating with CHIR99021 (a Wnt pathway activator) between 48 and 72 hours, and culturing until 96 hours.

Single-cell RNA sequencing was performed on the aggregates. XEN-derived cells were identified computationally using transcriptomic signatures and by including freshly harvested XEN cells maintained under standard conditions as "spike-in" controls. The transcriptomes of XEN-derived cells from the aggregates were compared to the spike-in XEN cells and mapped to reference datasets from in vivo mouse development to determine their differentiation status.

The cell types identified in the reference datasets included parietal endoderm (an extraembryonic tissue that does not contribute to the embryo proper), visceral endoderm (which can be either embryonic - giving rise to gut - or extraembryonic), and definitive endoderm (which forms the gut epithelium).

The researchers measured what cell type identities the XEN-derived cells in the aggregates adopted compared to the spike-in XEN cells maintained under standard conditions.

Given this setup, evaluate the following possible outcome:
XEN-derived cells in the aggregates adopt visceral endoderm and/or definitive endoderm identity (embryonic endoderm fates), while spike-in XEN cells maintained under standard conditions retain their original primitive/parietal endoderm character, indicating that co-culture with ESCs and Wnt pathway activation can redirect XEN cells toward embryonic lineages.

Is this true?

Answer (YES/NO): NO